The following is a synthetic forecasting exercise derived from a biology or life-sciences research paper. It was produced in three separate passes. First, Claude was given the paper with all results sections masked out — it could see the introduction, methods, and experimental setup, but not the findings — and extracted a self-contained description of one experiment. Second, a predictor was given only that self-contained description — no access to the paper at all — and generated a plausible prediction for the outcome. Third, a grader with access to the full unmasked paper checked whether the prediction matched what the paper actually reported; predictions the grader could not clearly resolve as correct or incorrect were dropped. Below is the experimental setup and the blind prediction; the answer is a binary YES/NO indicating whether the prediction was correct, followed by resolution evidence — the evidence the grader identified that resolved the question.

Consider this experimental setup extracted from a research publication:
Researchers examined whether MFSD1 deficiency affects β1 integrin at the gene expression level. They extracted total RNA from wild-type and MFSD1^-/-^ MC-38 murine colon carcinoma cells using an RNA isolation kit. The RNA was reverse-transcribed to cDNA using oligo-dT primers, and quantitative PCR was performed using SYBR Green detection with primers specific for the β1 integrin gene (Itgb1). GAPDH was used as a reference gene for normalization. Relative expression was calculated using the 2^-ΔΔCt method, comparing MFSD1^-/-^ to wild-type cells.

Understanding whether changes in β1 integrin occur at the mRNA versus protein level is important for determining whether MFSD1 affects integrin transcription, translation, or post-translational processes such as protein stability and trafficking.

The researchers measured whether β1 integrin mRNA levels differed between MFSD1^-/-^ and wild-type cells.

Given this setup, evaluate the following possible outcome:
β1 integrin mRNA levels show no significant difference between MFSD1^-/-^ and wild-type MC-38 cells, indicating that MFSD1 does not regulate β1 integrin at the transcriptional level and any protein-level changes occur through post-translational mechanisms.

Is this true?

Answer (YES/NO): YES